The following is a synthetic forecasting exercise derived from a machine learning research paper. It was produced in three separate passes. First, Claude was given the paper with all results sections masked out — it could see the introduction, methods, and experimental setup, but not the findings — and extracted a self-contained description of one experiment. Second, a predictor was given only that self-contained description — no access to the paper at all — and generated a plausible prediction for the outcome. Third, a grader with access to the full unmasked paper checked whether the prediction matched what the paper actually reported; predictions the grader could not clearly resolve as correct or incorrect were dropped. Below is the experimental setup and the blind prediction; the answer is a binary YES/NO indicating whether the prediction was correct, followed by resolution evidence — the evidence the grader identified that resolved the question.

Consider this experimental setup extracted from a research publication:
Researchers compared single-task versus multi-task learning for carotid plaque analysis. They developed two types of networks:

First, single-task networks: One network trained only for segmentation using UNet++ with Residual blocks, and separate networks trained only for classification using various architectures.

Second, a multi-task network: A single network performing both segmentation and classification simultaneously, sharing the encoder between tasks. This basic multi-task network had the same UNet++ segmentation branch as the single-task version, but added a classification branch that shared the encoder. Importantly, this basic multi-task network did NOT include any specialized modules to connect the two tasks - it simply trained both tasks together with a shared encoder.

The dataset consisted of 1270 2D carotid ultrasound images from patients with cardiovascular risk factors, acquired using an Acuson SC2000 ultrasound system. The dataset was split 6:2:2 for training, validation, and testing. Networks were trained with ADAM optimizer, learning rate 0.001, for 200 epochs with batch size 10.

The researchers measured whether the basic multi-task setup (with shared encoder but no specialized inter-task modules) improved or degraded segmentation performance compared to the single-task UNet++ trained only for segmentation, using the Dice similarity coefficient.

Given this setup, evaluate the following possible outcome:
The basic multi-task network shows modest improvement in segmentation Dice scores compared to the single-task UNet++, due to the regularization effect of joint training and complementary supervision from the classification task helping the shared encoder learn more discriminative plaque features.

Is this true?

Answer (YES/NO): NO